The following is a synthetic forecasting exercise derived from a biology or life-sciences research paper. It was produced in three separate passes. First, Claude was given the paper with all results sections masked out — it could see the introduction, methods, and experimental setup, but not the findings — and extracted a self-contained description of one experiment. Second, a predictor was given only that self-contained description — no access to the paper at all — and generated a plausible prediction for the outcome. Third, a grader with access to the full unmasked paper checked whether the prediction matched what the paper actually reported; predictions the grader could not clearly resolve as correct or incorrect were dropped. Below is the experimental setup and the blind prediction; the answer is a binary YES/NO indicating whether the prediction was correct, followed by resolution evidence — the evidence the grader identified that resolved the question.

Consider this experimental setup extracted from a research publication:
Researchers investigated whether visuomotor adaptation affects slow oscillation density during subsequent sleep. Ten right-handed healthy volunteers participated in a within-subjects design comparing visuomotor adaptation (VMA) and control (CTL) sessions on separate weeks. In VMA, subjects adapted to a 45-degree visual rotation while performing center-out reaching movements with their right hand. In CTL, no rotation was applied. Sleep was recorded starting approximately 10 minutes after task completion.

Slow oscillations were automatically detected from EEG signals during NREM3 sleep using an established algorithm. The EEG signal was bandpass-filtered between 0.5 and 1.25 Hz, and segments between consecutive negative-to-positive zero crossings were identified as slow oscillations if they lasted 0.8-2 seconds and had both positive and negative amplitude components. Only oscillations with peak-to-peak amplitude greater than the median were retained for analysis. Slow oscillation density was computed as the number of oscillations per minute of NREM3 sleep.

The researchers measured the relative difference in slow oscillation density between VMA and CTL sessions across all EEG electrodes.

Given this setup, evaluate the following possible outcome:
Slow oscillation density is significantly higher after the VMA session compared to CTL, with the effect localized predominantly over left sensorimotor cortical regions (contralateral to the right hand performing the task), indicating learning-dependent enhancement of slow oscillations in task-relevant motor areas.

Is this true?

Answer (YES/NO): NO